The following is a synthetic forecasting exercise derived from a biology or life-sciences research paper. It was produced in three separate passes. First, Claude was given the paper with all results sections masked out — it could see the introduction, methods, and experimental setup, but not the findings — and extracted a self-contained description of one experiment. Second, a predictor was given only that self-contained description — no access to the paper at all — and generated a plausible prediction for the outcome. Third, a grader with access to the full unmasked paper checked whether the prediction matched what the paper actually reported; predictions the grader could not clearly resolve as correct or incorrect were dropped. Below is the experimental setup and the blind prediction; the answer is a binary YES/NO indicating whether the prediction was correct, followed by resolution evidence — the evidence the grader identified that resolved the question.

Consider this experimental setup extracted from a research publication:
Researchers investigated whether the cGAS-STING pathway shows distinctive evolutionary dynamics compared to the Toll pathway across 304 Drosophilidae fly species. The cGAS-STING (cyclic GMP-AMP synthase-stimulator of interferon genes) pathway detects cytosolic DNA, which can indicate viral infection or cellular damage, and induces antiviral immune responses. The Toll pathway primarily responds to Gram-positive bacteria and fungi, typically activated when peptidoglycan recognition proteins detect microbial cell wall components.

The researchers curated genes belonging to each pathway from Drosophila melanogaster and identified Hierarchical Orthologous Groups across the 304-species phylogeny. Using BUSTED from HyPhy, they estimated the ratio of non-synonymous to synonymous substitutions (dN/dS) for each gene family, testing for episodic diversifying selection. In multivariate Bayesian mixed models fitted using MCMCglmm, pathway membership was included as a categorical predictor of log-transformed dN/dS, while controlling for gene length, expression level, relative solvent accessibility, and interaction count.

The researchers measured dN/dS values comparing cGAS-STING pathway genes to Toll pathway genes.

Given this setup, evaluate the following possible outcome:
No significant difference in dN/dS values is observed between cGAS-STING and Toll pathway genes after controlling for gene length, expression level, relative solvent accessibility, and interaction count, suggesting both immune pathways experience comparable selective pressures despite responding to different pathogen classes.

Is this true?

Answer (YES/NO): YES